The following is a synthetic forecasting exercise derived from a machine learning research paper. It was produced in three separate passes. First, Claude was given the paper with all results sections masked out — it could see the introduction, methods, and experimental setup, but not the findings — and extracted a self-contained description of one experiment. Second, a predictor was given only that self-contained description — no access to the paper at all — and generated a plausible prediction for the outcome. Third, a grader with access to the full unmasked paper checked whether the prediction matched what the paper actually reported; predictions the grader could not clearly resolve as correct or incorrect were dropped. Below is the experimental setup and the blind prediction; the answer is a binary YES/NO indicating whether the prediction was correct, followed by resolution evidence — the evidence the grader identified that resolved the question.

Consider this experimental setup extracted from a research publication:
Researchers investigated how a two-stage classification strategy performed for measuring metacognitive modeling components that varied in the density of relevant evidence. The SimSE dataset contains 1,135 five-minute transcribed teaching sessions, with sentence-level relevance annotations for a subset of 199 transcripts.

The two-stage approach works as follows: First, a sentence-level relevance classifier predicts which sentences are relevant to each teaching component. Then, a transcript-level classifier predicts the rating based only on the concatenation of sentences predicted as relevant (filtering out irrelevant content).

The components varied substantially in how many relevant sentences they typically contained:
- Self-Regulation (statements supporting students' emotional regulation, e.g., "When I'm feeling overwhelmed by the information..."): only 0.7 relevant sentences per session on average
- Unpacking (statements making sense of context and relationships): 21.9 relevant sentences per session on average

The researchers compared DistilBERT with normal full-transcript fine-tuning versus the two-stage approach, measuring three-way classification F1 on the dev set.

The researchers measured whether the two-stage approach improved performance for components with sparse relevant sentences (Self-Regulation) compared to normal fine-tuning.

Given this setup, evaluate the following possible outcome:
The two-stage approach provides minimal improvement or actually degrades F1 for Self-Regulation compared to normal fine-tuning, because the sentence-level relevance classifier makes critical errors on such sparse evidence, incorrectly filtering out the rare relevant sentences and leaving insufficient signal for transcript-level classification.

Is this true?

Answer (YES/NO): NO